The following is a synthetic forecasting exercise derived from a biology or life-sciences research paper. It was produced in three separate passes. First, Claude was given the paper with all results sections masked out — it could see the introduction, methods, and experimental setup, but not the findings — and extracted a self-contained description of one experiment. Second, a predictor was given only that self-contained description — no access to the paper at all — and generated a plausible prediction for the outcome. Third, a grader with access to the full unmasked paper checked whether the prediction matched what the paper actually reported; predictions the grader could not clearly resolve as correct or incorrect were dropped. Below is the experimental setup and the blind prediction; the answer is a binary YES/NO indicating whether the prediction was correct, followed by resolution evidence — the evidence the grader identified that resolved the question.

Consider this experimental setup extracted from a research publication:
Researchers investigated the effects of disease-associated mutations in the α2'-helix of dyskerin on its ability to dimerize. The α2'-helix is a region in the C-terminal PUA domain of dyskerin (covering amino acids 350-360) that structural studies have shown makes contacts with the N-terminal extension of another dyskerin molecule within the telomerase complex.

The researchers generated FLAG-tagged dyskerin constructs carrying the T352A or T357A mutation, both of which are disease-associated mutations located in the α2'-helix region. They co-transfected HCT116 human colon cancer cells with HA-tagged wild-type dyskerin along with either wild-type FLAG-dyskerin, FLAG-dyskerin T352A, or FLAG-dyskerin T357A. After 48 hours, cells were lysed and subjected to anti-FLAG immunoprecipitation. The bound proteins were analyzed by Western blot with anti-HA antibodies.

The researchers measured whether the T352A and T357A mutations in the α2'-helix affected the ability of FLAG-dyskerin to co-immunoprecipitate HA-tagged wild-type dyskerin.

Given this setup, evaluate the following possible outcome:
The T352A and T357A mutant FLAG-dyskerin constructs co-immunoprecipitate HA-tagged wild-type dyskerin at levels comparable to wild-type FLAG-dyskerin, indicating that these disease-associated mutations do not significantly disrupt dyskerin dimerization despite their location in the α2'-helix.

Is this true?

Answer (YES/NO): YES